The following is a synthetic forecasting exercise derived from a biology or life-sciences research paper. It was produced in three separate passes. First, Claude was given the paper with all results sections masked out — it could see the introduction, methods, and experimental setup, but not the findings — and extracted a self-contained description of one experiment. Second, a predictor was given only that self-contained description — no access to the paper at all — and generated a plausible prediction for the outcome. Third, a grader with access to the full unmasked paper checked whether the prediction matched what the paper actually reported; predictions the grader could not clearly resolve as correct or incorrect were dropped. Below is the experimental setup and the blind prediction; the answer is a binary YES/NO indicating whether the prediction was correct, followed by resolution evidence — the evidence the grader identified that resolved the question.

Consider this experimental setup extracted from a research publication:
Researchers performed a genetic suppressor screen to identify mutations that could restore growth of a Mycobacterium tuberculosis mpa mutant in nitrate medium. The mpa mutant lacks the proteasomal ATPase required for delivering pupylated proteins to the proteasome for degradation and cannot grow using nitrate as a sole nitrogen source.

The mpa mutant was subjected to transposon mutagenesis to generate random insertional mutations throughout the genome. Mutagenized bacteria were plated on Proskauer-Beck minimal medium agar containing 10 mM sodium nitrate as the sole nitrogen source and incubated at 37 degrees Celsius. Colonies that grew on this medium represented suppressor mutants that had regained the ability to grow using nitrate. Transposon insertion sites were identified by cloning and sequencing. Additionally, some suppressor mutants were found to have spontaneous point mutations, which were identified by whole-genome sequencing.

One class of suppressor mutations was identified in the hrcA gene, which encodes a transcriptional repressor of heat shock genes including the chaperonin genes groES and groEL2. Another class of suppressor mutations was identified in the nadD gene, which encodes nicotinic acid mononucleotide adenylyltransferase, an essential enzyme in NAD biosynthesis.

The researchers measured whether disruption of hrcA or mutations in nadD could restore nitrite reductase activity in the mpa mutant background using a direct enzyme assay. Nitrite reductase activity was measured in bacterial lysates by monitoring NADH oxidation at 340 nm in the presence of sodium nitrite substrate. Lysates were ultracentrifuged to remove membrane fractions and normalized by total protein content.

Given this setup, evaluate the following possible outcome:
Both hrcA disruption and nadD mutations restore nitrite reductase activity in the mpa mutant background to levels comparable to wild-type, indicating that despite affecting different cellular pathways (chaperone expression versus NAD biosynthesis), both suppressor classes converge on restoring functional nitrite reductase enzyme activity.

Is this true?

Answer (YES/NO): NO